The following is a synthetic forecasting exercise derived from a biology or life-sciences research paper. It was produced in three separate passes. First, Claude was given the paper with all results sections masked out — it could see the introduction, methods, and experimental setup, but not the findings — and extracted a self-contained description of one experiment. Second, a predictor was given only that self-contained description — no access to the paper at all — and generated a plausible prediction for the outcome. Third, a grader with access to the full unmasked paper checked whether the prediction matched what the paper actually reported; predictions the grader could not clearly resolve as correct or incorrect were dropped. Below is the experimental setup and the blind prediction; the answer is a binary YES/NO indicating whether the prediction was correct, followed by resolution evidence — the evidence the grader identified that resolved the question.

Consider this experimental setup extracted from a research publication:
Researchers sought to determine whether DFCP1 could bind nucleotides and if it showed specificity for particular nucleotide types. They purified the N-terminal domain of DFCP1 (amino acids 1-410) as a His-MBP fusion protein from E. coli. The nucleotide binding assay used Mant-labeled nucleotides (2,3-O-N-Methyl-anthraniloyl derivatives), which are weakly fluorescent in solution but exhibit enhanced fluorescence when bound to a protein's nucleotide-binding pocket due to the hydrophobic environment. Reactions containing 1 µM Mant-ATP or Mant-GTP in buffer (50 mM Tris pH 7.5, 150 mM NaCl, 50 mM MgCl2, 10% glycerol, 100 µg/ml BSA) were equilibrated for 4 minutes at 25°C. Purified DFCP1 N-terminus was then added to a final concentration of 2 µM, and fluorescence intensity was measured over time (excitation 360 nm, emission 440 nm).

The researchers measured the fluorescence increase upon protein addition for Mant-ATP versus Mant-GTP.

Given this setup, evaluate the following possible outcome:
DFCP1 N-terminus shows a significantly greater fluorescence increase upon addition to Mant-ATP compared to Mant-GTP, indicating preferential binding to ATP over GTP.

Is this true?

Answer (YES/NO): YES